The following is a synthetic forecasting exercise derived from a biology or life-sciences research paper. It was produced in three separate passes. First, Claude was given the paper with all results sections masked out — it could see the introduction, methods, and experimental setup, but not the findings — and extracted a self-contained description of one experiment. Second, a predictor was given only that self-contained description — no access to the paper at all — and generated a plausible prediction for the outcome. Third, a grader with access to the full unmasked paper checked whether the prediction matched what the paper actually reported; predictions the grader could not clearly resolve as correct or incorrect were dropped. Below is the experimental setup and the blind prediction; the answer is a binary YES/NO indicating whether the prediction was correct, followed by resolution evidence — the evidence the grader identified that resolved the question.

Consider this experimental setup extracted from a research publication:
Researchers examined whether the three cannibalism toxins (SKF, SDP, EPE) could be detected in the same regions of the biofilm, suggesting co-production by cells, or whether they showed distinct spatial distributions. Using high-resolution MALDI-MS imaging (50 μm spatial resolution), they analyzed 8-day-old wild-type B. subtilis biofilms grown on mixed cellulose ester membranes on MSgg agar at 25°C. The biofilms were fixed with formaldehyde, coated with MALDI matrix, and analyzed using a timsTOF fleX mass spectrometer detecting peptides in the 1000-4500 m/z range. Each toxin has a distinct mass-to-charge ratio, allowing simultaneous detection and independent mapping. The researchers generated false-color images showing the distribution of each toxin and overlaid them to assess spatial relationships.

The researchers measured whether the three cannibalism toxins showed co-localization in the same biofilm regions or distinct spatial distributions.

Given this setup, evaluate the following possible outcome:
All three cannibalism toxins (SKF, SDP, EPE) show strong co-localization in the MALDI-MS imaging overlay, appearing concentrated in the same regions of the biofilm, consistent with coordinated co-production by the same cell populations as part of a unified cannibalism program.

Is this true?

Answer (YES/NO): NO